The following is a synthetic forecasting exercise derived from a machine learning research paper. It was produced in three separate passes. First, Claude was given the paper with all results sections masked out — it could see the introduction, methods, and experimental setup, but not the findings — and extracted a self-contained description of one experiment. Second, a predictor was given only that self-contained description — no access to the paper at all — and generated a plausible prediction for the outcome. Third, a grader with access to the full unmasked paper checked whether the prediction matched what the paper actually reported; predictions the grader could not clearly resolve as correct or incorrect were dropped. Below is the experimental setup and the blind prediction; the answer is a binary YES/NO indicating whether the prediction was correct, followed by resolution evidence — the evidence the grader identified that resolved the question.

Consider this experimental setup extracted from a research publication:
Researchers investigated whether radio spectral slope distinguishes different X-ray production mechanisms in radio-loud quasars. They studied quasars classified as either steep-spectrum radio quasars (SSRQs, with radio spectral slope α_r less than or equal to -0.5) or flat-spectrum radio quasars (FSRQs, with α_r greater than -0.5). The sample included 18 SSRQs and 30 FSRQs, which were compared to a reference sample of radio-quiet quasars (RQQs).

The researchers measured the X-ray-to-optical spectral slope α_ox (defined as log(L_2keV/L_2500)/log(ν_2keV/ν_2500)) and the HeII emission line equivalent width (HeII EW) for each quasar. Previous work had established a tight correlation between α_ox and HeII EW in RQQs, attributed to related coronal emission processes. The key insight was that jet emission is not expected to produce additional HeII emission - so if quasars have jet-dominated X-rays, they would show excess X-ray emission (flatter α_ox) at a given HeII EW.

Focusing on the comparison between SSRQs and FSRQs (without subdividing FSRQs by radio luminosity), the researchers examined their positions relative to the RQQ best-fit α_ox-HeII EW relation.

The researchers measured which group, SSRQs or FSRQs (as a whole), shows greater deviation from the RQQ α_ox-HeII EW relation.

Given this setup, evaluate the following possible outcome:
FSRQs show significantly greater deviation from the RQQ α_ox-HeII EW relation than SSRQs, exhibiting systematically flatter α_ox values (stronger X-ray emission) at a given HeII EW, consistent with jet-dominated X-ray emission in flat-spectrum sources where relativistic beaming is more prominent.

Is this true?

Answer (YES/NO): NO